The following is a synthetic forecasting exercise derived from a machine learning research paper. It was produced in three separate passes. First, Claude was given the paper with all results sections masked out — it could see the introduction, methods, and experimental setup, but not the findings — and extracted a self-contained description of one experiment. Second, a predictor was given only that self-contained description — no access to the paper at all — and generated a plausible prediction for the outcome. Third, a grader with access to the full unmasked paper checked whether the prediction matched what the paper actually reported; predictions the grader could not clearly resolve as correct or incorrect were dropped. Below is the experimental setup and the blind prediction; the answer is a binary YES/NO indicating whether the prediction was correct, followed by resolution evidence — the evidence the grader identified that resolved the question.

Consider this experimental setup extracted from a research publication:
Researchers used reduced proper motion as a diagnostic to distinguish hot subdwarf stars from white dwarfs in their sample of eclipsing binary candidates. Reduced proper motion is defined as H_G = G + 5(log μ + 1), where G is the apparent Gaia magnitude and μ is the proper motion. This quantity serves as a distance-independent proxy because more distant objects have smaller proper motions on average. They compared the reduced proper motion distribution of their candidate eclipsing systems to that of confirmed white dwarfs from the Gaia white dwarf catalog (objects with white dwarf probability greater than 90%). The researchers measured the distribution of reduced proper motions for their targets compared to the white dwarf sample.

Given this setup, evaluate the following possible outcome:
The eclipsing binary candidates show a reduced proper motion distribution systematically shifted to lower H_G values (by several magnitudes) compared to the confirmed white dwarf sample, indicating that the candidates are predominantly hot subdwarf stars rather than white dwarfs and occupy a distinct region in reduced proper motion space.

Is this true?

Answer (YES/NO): YES